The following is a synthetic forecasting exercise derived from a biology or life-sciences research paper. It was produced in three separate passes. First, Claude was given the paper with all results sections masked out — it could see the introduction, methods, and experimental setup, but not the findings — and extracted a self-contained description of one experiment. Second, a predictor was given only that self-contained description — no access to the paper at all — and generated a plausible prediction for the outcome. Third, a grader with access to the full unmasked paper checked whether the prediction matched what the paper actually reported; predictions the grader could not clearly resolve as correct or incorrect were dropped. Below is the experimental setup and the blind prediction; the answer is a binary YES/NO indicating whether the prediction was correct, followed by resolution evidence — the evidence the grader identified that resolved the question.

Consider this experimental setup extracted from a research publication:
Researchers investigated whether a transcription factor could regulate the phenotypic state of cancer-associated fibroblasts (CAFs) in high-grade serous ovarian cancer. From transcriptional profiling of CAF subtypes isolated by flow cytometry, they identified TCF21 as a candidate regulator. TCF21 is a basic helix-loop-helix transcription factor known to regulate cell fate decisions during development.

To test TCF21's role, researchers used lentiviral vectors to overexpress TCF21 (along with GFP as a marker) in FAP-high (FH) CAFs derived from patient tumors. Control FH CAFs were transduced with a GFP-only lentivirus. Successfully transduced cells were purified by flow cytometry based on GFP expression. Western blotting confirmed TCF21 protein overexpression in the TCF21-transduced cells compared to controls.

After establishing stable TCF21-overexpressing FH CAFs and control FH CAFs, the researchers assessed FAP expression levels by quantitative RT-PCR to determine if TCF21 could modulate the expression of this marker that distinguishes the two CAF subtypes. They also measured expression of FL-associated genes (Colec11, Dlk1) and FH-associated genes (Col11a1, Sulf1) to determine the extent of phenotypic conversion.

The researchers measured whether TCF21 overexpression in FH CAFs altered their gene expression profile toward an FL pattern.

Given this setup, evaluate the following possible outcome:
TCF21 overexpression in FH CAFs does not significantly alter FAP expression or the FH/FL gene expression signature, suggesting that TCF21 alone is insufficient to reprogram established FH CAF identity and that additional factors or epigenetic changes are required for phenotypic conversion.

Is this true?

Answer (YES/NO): NO